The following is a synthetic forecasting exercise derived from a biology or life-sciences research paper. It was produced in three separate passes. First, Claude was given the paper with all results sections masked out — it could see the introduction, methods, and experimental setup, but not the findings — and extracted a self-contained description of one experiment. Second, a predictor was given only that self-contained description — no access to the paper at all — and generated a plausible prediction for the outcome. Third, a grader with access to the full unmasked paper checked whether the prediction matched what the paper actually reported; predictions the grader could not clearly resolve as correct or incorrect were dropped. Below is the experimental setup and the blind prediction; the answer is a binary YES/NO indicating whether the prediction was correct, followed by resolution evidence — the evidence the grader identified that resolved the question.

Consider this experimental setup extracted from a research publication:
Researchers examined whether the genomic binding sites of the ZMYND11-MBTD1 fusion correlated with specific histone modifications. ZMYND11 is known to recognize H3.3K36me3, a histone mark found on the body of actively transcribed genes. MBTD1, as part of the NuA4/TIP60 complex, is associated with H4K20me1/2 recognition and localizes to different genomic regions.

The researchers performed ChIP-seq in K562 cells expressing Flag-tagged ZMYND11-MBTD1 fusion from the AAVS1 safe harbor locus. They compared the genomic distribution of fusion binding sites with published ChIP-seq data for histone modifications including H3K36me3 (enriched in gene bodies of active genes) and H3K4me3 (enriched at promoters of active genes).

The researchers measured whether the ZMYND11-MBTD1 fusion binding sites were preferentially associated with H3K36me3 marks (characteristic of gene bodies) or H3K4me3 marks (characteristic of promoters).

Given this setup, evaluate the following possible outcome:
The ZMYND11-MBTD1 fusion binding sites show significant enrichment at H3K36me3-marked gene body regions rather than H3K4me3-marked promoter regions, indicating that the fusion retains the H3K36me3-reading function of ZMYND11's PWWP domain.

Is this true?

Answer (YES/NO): NO